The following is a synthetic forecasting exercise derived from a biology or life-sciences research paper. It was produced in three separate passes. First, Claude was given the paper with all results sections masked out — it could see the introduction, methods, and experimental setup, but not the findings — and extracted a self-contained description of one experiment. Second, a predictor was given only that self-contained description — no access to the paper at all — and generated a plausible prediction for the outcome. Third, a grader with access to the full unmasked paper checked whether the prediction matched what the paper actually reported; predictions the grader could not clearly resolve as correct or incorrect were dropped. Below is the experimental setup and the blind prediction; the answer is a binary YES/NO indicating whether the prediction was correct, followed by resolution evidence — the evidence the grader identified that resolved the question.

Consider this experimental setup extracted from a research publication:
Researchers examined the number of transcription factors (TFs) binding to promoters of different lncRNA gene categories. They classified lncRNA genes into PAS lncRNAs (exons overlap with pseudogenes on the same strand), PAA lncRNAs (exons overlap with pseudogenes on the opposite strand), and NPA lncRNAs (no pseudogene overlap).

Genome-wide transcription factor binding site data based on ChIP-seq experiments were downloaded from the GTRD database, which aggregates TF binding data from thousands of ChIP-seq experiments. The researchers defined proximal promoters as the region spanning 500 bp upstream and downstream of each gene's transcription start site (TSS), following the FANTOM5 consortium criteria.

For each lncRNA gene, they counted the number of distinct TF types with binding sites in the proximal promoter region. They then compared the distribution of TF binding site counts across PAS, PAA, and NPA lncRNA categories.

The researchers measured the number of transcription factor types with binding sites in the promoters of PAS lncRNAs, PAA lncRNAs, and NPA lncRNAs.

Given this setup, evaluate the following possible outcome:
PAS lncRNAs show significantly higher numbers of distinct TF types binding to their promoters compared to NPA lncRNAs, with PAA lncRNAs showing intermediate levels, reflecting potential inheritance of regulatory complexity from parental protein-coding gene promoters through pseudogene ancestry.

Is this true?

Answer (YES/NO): NO